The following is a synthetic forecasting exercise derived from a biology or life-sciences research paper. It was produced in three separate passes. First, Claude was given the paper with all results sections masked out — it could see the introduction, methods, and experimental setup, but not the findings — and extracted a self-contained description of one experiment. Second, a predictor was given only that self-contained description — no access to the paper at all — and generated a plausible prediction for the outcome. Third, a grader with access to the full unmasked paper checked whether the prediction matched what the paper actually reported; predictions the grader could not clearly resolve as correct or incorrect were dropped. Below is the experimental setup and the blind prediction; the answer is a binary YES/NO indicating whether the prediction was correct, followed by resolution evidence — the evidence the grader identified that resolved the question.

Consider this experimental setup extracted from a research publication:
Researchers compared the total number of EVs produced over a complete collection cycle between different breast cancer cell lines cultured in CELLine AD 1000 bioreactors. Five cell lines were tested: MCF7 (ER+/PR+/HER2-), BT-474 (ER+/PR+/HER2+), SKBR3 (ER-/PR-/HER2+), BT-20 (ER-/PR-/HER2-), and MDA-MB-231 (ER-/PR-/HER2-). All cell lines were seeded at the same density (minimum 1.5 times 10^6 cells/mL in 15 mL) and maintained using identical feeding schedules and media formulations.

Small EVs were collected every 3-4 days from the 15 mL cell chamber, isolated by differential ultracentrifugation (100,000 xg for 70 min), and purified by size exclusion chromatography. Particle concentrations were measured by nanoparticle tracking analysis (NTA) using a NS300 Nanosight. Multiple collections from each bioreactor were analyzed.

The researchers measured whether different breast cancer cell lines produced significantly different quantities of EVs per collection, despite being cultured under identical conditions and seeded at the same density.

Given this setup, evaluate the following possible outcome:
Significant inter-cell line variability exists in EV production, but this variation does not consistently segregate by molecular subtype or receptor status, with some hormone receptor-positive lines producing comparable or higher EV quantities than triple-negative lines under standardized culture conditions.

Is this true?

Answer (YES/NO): YES